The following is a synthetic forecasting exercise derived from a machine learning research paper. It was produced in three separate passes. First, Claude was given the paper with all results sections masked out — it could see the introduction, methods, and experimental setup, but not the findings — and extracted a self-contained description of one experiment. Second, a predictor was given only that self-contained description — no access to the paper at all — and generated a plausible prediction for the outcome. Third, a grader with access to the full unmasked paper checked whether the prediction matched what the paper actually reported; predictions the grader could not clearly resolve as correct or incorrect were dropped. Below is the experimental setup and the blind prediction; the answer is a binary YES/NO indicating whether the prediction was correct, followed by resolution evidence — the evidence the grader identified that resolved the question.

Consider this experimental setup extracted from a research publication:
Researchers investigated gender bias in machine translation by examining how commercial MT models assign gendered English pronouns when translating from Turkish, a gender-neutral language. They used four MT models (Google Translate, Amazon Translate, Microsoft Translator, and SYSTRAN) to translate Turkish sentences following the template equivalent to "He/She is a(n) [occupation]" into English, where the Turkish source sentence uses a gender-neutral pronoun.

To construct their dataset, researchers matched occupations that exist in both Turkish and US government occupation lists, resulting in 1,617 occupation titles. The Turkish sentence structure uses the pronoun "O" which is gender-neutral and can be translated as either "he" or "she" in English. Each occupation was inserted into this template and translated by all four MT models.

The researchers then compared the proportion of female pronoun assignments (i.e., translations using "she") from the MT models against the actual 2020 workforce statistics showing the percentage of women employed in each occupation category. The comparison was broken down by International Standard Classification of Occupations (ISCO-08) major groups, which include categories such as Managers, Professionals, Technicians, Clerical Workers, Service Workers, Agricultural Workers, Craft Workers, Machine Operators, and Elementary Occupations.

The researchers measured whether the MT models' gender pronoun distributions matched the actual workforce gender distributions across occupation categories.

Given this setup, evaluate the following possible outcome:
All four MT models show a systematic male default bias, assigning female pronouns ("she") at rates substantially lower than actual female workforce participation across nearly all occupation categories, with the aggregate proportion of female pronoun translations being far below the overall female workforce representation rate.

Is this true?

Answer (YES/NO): YES